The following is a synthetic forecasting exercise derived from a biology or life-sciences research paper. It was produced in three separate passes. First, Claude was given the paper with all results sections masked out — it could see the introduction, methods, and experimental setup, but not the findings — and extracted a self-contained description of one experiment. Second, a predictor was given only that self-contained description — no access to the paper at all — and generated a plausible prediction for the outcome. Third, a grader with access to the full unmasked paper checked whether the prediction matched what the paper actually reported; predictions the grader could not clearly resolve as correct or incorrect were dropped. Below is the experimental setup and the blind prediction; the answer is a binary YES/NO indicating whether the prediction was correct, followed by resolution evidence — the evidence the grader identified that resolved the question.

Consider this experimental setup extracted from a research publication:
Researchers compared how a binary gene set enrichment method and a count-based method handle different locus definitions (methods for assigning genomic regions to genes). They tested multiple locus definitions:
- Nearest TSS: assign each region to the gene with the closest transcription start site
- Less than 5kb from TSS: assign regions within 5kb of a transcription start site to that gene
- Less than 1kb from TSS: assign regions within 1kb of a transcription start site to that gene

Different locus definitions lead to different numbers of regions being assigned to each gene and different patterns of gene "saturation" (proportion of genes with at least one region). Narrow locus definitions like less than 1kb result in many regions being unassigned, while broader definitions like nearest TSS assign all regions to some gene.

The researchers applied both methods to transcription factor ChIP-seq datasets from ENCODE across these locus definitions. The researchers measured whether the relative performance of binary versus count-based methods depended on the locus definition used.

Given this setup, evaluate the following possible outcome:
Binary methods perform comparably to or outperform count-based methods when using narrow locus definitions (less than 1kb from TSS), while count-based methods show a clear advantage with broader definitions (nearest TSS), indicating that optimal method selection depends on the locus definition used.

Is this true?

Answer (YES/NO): NO